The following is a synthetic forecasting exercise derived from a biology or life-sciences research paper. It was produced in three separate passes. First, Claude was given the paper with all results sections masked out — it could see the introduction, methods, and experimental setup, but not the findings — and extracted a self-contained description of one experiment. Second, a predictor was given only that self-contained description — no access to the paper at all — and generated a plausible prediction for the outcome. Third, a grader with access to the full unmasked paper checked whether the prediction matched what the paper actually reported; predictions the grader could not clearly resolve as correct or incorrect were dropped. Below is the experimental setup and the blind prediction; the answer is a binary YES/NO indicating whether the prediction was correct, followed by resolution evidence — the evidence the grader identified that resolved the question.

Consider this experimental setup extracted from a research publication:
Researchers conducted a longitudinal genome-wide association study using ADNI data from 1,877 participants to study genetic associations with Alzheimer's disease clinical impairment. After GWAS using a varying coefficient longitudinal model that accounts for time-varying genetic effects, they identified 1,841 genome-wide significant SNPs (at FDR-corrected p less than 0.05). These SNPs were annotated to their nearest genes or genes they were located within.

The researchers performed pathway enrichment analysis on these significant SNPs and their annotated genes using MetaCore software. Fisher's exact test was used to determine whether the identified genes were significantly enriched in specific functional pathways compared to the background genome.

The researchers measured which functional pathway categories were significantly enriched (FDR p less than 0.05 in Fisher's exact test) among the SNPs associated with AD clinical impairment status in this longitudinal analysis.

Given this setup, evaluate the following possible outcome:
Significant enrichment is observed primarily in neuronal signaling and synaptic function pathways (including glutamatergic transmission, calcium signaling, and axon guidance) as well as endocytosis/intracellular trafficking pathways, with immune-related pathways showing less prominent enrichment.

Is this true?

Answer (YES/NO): NO